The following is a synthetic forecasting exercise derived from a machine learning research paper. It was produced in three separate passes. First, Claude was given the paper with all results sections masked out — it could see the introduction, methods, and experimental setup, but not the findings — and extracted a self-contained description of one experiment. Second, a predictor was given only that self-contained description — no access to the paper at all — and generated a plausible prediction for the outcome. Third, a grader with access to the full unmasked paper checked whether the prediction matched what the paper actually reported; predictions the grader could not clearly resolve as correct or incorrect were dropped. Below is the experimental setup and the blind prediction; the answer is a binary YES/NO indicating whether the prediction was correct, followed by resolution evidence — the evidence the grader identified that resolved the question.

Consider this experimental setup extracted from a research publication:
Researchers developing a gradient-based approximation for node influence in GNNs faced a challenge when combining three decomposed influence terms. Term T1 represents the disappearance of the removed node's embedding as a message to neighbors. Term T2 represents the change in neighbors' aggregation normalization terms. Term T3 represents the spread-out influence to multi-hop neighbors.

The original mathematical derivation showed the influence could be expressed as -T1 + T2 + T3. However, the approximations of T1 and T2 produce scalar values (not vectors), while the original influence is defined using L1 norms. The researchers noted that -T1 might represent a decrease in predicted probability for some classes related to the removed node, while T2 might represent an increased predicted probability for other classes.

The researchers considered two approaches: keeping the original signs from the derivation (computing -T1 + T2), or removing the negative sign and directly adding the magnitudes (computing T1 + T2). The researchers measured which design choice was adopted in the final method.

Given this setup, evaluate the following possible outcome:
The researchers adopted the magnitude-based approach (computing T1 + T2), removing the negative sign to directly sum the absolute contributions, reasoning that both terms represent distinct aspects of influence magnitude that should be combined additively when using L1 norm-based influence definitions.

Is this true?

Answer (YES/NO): YES